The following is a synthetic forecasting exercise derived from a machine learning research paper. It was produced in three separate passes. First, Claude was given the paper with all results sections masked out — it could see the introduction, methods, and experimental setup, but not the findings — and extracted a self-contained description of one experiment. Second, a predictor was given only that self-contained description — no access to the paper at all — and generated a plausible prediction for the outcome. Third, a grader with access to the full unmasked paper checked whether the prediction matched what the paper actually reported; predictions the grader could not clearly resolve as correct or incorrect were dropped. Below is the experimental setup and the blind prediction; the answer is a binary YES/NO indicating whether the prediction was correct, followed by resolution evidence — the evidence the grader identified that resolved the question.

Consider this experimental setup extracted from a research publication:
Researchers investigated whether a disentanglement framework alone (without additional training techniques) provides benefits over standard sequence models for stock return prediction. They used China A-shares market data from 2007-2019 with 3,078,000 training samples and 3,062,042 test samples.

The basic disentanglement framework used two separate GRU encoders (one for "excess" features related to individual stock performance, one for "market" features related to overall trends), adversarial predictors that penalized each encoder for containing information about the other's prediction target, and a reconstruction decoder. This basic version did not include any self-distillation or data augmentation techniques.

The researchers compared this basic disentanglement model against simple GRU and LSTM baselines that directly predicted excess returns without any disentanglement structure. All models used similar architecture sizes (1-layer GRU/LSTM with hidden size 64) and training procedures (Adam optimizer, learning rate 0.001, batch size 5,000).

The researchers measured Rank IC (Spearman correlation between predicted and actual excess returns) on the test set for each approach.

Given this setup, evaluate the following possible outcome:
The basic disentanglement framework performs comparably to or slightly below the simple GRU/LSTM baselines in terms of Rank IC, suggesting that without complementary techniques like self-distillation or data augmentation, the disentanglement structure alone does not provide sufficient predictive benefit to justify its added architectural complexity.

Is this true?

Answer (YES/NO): NO